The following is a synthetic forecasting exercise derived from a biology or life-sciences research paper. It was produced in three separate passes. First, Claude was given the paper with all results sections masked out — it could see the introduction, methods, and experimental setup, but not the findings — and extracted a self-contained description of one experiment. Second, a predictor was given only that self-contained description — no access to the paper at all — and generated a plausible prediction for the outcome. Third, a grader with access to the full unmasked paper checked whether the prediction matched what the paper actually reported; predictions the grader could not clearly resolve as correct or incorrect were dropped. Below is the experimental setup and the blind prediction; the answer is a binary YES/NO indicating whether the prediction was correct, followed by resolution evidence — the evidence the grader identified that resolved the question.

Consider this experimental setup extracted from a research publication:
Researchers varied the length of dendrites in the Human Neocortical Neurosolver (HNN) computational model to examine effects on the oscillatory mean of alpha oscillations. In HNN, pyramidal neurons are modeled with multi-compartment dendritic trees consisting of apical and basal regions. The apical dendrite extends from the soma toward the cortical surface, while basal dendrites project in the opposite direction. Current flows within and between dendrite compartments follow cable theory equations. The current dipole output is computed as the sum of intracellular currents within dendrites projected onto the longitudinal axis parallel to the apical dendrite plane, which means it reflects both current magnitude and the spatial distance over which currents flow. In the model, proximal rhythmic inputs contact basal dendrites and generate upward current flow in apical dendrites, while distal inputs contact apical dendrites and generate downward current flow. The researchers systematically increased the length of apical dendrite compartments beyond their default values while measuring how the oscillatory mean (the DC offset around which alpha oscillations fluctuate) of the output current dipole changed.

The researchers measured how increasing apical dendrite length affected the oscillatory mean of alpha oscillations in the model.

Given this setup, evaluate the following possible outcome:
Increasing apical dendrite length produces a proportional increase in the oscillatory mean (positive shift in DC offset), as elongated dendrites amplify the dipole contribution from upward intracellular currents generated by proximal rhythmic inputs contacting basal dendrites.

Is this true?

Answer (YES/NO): NO